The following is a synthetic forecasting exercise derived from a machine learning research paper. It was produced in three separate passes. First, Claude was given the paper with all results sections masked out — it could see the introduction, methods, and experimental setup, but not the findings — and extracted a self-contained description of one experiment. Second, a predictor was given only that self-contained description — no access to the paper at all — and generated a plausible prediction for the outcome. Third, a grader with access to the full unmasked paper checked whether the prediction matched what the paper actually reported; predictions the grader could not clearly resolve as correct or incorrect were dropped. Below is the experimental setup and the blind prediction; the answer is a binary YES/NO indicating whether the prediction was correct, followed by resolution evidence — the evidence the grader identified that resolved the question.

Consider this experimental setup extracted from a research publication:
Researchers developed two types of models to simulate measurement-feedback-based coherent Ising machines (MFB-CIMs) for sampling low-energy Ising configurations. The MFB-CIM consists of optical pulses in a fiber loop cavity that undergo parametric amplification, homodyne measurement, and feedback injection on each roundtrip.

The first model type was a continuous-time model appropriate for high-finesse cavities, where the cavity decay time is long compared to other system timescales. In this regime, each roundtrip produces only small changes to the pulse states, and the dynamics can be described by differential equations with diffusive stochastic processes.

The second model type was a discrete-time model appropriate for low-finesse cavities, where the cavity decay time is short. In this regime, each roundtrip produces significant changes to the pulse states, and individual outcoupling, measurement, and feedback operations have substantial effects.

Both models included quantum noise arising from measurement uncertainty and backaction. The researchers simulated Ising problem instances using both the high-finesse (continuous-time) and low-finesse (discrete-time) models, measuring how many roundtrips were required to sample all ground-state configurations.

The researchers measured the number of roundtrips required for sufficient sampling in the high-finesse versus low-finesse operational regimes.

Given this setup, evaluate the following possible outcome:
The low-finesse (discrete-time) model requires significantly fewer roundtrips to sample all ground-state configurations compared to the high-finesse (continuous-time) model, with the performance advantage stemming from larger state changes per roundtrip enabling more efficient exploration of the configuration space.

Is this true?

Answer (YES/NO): YES